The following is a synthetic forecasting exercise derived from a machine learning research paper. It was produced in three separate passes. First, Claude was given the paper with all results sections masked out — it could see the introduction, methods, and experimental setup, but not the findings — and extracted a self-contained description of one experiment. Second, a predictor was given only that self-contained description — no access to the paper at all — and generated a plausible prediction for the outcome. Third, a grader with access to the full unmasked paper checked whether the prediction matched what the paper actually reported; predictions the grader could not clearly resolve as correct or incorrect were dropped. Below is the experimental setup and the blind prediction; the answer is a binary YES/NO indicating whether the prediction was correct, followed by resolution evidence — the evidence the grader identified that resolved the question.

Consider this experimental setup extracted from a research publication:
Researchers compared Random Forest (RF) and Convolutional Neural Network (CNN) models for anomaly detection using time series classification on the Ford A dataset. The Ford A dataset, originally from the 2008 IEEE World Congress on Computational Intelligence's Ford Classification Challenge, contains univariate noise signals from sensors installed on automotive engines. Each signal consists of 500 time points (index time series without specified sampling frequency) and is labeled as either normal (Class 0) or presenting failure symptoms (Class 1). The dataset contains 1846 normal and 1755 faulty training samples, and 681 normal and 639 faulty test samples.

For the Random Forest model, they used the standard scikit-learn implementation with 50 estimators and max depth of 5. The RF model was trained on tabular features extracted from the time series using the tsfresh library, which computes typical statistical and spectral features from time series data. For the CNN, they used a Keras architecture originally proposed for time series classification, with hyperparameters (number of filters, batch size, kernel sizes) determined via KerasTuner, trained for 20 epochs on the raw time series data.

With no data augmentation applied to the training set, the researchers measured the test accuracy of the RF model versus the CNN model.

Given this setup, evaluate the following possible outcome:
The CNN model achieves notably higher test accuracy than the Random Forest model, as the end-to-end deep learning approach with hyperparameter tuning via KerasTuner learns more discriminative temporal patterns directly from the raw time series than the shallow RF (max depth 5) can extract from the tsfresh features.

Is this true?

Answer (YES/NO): NO